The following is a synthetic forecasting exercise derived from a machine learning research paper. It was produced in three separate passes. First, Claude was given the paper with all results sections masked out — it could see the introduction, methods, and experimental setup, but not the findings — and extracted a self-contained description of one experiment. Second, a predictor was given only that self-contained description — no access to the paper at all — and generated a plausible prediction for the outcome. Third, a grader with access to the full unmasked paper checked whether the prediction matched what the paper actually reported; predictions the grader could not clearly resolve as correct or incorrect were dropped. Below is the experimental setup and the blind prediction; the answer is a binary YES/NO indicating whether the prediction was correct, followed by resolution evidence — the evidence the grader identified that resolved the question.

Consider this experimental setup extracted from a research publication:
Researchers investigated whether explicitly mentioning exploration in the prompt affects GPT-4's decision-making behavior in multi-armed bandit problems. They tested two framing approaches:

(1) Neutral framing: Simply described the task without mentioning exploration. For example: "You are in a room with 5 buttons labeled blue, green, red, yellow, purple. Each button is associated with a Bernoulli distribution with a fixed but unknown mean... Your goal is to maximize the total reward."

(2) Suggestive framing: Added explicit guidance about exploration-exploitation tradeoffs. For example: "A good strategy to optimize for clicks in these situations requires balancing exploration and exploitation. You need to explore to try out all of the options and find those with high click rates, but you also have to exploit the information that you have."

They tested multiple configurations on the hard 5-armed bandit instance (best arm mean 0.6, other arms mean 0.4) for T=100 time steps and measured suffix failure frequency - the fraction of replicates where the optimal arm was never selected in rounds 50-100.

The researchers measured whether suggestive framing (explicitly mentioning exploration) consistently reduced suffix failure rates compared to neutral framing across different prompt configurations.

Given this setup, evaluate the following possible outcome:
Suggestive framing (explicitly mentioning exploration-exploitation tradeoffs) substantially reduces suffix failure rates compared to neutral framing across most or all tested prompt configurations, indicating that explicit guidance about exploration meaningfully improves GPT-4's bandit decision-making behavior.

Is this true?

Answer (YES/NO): NO